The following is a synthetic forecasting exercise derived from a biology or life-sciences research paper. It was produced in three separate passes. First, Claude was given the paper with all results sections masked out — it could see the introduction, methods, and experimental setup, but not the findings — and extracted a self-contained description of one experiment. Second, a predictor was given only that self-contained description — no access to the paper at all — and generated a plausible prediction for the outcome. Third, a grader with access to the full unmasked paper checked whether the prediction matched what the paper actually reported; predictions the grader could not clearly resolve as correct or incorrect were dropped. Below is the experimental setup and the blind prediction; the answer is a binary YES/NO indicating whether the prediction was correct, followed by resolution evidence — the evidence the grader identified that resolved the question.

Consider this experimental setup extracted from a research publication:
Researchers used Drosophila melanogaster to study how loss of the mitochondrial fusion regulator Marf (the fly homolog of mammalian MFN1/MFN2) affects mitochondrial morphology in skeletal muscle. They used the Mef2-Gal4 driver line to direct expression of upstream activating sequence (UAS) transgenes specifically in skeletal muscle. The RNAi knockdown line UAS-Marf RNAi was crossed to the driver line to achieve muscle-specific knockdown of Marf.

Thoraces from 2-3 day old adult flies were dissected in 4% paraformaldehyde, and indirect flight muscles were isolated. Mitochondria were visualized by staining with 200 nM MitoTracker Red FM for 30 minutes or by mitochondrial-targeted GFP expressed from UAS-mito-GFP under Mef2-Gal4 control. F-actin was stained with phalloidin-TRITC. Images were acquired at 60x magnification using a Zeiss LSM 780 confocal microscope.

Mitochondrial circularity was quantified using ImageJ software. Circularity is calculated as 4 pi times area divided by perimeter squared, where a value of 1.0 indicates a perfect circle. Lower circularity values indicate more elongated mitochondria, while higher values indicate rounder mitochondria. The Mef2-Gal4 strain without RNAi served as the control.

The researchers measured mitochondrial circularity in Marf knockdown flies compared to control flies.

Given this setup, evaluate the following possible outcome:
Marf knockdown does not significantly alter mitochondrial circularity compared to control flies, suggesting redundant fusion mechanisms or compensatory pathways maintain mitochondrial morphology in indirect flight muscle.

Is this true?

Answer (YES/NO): NO